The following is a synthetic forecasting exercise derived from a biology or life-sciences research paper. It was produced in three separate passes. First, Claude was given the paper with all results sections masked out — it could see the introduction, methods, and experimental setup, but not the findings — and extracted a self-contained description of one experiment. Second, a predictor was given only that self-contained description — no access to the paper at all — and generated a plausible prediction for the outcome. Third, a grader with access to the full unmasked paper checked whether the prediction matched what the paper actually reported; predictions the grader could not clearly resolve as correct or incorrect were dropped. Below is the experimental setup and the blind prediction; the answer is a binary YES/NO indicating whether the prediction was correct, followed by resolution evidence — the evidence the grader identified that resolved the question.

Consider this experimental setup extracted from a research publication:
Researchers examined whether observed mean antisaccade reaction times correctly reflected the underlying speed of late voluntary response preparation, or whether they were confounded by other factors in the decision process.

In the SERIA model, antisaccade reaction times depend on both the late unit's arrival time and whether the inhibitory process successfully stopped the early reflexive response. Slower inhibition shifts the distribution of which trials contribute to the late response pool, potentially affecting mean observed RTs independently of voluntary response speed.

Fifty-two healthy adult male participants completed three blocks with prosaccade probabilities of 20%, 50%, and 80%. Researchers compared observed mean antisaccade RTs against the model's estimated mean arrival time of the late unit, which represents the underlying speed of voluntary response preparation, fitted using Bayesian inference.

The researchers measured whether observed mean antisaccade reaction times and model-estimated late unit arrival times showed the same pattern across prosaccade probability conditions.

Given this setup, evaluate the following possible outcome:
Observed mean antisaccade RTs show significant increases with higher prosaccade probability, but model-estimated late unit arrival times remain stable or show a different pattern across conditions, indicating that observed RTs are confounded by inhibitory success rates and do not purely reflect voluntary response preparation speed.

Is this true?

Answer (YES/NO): YES